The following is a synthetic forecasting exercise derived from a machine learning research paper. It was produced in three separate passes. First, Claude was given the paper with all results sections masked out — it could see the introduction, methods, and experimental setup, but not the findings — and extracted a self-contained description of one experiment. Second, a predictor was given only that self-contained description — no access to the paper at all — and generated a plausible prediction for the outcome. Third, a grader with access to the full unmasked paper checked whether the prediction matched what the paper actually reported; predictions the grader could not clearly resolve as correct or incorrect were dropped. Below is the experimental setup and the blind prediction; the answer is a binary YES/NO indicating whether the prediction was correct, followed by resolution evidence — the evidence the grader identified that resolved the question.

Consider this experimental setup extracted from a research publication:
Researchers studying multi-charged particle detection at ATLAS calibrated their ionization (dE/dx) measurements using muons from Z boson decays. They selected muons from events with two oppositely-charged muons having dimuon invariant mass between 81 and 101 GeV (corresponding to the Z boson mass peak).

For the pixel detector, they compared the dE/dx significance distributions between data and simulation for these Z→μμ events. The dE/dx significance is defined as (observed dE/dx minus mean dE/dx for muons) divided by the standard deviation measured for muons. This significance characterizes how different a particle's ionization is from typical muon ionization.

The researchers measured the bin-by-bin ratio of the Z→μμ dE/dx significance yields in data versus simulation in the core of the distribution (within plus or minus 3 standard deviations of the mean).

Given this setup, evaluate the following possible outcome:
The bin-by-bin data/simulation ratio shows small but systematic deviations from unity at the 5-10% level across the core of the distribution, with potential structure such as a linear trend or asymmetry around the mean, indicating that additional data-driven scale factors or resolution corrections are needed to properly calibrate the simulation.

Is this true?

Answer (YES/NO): NO